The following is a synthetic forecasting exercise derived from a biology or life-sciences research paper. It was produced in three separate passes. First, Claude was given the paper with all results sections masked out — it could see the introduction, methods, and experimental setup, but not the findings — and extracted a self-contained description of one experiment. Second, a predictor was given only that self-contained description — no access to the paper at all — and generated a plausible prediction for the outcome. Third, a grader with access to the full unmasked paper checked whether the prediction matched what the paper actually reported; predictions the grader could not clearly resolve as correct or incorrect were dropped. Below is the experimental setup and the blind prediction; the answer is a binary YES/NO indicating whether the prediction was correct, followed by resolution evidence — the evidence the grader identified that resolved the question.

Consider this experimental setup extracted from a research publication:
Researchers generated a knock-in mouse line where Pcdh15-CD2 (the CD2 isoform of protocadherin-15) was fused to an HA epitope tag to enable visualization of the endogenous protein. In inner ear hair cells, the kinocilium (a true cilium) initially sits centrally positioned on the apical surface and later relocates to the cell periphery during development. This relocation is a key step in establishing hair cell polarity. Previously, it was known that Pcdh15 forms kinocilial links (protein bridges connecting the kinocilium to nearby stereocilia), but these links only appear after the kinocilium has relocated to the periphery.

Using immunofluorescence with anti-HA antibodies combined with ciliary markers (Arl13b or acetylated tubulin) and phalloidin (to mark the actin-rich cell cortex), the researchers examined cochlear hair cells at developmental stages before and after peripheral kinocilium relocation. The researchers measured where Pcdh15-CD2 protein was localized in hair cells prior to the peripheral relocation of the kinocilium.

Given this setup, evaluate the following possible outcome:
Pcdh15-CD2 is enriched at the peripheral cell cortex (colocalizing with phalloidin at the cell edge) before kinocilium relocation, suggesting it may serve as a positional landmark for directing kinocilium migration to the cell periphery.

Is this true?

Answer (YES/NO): NO